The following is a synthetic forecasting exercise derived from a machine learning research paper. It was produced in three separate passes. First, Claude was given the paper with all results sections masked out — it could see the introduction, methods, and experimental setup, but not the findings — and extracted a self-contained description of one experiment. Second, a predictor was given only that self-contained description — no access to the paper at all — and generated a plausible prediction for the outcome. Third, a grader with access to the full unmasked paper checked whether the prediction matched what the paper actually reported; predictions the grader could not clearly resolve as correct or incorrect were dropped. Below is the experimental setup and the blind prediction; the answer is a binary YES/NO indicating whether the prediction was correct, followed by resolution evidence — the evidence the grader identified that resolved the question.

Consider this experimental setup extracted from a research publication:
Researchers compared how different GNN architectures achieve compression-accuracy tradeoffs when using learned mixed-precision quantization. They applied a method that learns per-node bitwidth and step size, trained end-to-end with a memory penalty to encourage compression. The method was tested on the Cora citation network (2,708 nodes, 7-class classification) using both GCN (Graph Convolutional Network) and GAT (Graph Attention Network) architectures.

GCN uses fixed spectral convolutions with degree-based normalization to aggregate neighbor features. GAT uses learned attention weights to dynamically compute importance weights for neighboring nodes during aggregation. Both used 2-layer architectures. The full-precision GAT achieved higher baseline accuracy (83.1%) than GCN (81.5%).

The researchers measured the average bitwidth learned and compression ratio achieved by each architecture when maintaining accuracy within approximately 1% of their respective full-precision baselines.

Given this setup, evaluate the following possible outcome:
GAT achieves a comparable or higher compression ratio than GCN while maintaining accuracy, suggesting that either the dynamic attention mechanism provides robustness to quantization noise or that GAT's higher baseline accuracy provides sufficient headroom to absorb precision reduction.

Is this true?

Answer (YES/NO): NO